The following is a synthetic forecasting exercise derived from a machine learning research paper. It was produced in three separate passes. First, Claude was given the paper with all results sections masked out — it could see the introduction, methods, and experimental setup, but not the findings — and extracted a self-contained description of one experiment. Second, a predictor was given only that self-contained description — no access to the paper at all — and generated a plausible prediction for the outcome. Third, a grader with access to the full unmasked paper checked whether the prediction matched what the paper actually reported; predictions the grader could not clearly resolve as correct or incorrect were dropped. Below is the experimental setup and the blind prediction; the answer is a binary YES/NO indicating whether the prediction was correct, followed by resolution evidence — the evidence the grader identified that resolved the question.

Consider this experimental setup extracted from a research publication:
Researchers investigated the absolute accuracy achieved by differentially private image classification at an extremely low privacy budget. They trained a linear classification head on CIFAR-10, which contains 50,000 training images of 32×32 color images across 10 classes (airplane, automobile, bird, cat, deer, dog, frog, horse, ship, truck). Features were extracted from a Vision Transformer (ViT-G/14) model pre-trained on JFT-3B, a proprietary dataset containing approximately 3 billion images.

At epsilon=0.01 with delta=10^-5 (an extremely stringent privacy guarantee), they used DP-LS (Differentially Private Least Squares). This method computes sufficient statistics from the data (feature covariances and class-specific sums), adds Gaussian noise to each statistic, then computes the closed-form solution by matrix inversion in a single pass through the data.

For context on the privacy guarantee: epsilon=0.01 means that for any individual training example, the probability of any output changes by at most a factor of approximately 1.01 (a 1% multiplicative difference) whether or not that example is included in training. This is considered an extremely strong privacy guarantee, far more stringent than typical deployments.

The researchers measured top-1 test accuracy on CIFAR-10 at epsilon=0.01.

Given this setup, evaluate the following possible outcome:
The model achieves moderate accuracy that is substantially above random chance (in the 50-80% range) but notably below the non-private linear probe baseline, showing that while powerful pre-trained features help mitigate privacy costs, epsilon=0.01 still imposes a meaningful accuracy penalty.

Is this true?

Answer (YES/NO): NO